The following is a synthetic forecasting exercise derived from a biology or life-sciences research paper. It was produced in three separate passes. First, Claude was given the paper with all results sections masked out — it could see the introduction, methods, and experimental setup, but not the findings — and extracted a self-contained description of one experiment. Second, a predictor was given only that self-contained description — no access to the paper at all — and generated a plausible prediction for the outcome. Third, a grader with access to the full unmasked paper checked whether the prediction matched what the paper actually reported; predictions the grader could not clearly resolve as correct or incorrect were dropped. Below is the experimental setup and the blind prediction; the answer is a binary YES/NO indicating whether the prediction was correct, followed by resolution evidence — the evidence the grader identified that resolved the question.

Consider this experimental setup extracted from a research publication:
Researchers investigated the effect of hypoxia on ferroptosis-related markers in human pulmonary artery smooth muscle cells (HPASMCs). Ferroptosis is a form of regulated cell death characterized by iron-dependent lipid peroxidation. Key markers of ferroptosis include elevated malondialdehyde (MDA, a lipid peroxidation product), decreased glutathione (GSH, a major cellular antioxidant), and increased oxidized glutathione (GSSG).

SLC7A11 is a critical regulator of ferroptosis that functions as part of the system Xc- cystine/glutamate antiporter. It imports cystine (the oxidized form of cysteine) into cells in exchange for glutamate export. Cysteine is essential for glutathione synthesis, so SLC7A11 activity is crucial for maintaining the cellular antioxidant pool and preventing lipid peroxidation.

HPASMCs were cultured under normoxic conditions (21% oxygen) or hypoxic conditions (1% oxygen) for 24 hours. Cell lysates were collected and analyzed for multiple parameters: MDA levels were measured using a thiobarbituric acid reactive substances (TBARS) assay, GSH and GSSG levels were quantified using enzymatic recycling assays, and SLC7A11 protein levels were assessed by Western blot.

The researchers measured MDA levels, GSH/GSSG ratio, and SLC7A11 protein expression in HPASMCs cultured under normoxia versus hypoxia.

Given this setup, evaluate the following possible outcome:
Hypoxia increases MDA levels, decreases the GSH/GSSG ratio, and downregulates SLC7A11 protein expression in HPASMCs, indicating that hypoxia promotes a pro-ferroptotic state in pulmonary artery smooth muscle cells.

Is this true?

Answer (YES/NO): NO